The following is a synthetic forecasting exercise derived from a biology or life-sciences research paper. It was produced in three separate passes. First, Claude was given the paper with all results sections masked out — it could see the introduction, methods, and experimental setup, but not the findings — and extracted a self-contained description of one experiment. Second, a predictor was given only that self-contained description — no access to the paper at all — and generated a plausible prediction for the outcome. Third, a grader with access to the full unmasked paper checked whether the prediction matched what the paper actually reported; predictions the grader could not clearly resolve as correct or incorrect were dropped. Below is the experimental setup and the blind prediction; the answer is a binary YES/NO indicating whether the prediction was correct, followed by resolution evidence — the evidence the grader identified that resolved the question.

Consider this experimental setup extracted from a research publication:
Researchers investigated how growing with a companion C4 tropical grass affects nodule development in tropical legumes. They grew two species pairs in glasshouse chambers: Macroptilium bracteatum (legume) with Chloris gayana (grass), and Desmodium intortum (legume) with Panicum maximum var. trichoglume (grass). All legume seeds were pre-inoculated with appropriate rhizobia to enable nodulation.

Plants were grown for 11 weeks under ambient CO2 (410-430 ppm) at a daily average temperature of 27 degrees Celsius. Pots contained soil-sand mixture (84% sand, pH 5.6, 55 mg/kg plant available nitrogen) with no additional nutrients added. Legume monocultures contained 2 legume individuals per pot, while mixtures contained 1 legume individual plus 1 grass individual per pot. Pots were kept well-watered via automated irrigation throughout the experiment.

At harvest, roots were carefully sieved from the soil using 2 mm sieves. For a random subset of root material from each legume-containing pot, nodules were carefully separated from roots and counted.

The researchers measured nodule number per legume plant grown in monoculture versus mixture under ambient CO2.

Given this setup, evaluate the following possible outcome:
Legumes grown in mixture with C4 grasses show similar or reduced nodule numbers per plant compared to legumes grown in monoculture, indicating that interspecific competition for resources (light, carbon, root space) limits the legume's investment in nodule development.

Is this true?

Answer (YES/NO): YES